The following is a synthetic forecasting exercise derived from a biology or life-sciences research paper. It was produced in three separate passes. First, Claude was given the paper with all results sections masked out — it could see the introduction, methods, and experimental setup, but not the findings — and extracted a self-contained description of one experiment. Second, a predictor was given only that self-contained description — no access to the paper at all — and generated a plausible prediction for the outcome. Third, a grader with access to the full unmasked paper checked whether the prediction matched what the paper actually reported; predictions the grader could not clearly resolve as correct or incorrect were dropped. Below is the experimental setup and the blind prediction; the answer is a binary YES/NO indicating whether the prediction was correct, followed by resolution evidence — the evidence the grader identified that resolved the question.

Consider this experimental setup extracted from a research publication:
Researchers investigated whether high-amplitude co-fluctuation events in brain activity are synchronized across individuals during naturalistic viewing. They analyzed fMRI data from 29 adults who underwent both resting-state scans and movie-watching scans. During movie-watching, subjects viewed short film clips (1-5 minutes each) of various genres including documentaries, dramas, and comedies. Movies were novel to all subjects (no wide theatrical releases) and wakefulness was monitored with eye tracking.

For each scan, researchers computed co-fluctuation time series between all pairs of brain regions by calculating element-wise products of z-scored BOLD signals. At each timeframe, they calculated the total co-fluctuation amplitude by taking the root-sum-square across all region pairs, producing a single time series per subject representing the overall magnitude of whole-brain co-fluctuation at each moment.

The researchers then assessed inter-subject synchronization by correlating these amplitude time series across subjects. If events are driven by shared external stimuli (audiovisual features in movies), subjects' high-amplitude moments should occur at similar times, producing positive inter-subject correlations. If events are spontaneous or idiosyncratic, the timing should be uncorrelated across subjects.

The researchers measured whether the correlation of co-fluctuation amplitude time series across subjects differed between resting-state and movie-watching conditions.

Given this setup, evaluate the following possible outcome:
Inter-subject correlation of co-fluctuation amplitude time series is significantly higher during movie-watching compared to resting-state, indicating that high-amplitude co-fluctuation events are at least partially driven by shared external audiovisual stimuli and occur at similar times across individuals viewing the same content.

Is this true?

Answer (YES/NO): YES